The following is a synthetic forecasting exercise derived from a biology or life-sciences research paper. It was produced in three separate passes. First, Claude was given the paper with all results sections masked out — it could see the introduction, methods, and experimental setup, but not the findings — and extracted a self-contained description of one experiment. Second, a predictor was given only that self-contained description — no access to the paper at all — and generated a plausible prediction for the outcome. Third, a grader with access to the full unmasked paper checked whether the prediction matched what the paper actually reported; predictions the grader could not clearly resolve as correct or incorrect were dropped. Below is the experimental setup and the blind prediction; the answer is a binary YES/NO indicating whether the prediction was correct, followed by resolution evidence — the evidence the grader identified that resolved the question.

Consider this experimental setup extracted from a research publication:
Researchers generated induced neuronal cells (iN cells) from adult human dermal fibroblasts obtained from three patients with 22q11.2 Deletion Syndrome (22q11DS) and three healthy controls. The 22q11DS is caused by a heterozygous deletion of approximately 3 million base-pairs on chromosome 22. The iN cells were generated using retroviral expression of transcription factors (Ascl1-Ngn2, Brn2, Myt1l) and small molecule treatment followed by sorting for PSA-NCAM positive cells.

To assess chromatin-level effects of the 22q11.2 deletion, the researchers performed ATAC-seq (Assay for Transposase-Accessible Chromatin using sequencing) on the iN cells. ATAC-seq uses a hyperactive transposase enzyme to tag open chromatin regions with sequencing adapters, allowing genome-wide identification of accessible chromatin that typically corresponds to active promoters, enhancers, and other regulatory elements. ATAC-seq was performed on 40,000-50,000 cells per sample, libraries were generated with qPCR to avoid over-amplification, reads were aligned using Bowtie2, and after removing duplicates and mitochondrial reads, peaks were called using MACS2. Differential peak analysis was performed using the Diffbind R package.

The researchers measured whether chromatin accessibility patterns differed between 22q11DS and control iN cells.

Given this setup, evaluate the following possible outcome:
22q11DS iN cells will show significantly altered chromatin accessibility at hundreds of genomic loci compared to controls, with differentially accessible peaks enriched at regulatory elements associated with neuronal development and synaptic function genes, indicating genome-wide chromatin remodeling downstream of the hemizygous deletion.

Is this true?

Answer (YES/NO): YES